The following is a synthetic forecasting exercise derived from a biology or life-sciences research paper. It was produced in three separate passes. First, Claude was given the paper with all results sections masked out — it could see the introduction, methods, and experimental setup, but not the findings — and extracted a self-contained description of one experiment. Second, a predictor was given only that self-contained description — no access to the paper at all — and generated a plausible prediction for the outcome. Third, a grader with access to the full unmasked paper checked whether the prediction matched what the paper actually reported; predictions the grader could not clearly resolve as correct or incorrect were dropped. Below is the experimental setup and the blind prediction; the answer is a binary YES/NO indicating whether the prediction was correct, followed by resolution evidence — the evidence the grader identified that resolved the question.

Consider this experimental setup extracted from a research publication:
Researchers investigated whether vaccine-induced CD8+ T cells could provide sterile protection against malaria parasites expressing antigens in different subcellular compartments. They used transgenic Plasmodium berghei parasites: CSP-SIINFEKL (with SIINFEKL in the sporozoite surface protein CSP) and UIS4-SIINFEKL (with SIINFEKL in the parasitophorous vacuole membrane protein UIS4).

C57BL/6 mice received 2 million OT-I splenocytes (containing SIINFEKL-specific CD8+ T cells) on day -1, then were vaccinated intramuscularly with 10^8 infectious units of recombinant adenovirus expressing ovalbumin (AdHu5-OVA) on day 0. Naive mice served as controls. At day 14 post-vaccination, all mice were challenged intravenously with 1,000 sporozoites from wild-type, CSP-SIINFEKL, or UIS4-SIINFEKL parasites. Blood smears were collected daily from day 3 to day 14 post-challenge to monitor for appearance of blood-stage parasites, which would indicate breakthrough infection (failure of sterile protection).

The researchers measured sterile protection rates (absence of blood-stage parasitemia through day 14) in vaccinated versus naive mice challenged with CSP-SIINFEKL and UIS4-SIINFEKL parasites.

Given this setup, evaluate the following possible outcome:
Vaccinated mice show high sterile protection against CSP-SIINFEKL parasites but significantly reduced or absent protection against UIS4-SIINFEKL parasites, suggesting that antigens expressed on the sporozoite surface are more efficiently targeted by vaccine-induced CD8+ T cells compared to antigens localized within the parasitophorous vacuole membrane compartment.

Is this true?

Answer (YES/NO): NO